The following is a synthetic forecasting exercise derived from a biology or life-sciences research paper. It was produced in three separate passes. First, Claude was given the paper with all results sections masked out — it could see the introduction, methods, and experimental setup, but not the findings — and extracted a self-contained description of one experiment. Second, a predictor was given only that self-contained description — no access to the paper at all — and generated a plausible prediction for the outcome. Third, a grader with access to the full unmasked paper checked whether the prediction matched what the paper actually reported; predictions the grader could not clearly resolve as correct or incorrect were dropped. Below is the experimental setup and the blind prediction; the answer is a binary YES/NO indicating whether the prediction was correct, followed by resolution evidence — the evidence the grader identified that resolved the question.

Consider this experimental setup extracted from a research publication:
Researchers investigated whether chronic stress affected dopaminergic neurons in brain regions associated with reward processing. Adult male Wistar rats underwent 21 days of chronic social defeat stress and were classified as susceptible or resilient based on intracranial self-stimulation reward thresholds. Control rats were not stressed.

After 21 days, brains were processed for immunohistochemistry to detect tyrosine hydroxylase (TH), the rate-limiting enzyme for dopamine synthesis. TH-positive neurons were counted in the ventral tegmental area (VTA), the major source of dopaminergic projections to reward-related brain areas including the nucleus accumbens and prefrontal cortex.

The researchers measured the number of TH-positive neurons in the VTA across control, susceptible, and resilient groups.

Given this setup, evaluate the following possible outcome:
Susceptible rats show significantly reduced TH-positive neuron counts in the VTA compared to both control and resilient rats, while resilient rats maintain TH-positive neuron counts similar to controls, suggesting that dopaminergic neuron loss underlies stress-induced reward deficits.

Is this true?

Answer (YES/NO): NO